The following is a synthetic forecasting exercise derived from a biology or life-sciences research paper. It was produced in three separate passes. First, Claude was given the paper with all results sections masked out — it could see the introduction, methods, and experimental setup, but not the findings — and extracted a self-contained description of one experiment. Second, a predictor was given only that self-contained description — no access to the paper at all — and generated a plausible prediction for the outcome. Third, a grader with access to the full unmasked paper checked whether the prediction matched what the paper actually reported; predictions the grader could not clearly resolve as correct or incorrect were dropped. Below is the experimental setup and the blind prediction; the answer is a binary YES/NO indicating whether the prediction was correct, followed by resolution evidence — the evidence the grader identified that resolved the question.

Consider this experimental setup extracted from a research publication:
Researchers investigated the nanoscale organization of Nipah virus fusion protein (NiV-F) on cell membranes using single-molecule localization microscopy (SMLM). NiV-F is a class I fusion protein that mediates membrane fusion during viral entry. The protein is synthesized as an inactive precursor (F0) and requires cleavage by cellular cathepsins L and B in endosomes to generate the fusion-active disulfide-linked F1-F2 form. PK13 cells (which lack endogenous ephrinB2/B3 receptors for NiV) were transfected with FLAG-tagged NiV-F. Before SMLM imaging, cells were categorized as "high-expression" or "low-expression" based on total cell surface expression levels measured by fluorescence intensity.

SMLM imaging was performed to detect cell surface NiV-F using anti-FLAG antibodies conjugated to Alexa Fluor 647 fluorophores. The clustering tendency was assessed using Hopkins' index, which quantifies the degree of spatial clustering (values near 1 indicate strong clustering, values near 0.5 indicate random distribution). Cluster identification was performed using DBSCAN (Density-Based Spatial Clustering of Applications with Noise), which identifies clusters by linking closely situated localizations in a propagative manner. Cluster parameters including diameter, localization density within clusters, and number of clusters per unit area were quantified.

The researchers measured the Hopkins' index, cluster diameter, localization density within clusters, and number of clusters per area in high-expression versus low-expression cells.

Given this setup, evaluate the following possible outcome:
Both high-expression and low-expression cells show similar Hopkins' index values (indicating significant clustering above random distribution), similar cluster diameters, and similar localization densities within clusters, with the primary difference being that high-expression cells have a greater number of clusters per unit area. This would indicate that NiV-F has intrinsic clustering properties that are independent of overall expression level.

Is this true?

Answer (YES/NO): YES